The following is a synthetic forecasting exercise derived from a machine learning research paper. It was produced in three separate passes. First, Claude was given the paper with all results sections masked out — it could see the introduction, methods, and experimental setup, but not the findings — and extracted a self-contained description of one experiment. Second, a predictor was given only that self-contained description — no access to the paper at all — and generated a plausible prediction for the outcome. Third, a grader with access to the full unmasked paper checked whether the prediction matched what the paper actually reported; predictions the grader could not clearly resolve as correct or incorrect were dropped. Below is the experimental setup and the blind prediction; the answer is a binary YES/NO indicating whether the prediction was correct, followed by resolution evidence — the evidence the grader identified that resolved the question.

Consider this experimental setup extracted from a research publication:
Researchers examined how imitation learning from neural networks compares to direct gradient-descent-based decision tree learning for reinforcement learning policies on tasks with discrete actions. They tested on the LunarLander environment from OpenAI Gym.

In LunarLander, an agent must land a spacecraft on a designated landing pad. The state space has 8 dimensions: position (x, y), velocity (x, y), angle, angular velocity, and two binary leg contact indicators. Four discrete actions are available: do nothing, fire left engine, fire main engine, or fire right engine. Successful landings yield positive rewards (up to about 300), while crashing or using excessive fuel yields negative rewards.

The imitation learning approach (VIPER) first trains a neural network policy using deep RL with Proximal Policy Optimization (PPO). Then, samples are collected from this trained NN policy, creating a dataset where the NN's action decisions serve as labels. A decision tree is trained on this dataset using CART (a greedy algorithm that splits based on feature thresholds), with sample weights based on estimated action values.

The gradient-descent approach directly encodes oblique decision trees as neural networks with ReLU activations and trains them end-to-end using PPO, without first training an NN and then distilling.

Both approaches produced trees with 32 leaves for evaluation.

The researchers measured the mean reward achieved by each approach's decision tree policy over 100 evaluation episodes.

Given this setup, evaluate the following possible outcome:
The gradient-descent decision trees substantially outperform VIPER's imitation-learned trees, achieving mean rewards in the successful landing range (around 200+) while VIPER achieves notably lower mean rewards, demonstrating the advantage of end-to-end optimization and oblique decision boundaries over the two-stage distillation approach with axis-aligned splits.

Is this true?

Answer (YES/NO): YES